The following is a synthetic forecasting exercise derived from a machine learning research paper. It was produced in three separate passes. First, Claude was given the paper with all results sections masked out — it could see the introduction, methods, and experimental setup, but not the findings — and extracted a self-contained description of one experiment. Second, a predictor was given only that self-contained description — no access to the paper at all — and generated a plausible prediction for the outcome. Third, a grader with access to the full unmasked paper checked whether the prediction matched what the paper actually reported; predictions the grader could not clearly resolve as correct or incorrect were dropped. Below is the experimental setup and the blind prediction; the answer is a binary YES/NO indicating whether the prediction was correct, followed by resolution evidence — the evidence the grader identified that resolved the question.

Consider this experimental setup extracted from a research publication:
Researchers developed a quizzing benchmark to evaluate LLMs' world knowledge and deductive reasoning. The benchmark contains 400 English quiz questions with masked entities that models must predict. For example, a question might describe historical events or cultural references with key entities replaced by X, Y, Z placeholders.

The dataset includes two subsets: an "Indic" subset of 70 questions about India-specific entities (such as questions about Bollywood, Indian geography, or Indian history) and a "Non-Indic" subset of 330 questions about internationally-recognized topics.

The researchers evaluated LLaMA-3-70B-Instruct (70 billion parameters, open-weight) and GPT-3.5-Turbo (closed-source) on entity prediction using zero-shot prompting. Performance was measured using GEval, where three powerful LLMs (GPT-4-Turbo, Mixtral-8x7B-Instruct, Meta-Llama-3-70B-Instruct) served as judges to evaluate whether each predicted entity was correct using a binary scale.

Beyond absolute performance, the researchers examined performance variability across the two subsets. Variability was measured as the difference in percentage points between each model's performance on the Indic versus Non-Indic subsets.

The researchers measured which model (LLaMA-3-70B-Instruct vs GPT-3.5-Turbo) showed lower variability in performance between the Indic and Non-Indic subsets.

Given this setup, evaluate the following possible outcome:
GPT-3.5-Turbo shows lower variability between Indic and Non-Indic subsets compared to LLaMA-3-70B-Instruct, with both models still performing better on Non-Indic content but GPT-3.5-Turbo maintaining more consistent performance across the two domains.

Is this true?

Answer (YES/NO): NO